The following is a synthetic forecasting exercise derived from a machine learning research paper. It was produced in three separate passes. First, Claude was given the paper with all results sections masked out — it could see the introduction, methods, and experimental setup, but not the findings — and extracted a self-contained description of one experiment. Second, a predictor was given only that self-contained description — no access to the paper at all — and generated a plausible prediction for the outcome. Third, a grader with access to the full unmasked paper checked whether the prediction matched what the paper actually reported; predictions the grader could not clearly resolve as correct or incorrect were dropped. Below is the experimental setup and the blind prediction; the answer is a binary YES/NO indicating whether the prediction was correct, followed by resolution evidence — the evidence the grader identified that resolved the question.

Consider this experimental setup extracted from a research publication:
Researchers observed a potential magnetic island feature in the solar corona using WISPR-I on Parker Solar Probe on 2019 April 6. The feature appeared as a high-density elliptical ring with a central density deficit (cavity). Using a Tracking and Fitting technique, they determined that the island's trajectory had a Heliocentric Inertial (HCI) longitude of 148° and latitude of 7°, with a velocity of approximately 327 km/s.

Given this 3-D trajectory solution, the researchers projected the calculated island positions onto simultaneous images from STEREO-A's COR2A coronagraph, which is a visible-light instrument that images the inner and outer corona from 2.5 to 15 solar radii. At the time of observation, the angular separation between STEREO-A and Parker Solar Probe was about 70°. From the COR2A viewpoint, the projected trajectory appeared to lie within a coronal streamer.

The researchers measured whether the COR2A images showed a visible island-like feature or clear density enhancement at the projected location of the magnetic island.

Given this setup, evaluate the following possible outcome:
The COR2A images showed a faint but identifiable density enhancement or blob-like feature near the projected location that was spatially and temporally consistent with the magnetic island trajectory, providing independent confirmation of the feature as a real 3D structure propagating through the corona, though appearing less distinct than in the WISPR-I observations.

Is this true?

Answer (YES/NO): NO